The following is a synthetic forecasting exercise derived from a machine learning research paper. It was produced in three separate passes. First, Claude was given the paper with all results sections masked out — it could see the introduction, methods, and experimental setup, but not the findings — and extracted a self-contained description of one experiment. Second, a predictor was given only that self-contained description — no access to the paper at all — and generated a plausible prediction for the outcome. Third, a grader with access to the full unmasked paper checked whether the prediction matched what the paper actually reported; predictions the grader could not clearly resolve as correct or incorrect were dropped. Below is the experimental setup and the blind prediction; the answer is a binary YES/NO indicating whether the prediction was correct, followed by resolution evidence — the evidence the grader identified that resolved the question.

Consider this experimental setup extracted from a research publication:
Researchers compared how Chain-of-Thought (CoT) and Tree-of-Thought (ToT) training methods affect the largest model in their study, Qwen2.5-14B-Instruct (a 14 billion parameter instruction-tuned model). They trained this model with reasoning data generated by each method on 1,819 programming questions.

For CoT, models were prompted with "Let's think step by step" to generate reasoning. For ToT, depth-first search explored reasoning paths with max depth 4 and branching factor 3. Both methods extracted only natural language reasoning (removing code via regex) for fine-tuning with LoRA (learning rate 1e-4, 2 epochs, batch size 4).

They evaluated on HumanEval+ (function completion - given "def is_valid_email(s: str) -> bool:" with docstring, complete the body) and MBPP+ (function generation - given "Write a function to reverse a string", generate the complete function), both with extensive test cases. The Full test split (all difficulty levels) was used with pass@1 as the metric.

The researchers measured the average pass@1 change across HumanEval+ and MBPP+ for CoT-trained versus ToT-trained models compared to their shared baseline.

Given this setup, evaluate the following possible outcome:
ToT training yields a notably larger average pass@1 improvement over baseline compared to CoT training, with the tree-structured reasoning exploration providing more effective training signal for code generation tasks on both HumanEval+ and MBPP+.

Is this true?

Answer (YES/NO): NO